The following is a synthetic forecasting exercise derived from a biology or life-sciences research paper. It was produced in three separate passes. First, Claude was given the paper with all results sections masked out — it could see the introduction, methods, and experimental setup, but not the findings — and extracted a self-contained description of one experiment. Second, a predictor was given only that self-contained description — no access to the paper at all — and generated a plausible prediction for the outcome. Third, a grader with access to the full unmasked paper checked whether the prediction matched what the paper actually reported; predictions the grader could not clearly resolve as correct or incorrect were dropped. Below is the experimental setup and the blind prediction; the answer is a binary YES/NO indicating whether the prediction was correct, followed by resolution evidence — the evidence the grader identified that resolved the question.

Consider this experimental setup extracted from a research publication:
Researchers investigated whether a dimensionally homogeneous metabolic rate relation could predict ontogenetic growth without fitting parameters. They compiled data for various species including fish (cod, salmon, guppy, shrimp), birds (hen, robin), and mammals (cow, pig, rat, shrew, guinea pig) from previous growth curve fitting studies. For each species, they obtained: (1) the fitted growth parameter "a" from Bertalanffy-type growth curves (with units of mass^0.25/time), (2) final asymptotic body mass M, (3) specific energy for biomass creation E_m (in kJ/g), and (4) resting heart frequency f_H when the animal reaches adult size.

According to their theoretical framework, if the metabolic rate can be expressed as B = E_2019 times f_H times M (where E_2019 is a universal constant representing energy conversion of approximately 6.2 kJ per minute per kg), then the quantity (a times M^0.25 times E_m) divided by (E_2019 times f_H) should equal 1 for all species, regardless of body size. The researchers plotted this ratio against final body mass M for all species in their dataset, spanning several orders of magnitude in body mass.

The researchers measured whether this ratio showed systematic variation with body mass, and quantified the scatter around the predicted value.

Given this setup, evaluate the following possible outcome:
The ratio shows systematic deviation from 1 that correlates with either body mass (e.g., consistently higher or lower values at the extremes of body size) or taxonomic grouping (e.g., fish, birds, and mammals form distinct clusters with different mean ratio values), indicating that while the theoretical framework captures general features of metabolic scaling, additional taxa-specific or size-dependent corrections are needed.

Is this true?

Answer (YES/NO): NO